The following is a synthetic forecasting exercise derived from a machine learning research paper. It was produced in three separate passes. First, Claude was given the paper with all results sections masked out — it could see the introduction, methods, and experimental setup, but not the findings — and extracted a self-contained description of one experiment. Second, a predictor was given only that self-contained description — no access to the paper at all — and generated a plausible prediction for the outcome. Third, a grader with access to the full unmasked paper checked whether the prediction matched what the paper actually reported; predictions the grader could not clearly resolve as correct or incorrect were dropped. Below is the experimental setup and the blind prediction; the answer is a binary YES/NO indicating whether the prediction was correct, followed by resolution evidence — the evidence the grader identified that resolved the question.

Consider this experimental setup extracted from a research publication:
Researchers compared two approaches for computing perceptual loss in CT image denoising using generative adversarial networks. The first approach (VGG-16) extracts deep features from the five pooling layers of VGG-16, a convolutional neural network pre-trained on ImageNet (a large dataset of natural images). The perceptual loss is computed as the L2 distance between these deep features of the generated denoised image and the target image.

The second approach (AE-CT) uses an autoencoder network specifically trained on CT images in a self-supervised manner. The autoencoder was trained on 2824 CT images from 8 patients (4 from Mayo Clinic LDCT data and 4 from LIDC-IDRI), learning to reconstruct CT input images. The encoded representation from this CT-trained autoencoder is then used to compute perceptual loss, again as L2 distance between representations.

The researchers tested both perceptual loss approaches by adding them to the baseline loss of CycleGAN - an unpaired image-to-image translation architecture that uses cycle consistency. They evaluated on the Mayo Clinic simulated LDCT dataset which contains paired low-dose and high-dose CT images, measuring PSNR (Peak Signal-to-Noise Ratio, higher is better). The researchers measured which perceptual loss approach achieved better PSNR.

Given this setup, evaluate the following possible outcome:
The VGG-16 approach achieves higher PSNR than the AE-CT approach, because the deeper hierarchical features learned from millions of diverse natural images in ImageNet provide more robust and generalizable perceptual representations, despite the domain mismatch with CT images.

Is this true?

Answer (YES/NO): NO